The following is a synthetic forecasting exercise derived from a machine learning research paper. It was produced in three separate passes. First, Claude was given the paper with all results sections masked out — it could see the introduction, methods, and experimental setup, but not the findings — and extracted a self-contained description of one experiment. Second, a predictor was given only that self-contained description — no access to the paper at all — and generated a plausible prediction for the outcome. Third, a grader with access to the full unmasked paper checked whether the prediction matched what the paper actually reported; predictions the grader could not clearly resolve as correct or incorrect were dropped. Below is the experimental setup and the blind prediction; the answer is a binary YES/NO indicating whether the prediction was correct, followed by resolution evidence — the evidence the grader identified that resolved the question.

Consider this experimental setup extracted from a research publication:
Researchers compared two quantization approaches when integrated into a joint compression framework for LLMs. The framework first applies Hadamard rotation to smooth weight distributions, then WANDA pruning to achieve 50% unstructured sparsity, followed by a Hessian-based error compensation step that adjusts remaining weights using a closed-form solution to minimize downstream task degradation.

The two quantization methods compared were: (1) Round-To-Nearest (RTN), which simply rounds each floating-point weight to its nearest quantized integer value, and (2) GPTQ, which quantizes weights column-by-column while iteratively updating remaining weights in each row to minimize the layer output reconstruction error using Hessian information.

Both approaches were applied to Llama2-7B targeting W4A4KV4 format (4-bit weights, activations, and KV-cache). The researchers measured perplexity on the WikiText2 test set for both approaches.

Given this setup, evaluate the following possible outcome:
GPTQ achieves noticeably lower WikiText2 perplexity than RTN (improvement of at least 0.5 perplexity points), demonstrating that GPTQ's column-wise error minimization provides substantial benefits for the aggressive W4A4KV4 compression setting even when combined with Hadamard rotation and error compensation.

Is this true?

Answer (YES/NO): YES